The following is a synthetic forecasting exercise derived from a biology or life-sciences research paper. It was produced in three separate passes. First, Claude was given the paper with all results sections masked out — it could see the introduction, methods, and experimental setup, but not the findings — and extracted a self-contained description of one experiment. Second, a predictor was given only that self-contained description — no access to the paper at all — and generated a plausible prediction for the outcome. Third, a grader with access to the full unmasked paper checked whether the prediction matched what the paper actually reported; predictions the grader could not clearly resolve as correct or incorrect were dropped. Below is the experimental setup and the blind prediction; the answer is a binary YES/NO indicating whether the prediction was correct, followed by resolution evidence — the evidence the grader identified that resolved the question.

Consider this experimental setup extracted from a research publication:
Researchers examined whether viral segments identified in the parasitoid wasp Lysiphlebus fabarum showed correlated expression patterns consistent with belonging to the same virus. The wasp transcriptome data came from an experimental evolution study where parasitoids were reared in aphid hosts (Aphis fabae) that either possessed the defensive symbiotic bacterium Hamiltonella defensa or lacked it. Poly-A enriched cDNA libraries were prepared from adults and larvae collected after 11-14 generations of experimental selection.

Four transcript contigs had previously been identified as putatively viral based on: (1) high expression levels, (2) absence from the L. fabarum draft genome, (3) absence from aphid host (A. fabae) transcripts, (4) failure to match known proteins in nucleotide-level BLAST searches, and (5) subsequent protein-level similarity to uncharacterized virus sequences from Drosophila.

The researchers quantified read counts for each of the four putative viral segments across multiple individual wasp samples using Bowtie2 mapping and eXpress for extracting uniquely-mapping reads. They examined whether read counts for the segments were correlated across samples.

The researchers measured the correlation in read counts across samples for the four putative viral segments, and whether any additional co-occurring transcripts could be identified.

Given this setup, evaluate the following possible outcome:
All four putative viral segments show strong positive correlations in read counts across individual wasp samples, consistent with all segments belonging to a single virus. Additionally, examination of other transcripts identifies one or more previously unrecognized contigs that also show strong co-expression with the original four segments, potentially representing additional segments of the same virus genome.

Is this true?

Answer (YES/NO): YES